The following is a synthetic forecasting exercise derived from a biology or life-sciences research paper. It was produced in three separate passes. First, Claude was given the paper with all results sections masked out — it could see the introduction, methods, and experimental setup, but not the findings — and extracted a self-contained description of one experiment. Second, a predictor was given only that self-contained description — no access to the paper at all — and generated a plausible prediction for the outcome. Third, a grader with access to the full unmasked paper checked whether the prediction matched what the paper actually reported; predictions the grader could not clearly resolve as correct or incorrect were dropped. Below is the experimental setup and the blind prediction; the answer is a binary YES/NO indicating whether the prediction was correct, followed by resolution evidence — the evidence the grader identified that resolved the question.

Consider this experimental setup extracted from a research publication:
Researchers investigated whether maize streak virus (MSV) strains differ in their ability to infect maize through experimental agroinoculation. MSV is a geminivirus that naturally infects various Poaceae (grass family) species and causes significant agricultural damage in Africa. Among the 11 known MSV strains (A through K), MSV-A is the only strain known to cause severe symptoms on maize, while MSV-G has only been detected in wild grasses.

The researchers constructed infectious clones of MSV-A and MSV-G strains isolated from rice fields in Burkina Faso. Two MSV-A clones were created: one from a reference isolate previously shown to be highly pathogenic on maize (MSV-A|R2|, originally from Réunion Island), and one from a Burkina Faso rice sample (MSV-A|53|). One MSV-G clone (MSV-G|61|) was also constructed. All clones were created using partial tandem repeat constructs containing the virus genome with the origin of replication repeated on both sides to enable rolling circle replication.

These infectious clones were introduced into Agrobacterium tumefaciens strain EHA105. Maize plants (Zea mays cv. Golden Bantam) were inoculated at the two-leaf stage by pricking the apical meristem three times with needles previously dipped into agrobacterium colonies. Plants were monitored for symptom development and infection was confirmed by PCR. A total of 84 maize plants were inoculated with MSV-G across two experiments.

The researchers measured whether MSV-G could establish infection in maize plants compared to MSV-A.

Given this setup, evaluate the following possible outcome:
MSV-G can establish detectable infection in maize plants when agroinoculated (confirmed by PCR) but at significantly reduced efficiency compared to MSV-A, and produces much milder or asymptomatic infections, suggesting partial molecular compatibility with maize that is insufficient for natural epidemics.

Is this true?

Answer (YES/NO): NO